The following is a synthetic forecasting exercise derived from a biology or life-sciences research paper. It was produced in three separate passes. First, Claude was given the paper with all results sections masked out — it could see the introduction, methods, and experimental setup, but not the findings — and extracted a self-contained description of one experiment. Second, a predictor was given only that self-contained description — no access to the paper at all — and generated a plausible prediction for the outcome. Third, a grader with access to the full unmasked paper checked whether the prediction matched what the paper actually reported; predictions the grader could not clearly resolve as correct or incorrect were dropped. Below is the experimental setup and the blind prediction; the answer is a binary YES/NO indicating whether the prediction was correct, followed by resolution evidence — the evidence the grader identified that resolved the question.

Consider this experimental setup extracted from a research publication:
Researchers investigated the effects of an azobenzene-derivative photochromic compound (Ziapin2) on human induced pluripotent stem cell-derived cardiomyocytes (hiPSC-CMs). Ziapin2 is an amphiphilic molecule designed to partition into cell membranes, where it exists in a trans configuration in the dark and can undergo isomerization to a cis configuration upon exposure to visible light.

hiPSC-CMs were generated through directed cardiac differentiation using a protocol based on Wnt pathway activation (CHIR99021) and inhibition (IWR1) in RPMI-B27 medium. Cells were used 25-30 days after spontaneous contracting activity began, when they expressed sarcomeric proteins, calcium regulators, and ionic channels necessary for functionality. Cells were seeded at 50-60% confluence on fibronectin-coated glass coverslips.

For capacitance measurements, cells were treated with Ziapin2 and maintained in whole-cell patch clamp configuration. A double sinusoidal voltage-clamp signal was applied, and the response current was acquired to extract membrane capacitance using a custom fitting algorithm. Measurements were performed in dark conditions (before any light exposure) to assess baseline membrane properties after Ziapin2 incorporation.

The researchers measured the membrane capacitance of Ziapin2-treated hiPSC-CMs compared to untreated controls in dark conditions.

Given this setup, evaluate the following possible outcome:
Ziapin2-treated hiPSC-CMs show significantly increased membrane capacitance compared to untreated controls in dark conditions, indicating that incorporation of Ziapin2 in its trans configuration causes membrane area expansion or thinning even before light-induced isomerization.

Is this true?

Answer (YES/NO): YES